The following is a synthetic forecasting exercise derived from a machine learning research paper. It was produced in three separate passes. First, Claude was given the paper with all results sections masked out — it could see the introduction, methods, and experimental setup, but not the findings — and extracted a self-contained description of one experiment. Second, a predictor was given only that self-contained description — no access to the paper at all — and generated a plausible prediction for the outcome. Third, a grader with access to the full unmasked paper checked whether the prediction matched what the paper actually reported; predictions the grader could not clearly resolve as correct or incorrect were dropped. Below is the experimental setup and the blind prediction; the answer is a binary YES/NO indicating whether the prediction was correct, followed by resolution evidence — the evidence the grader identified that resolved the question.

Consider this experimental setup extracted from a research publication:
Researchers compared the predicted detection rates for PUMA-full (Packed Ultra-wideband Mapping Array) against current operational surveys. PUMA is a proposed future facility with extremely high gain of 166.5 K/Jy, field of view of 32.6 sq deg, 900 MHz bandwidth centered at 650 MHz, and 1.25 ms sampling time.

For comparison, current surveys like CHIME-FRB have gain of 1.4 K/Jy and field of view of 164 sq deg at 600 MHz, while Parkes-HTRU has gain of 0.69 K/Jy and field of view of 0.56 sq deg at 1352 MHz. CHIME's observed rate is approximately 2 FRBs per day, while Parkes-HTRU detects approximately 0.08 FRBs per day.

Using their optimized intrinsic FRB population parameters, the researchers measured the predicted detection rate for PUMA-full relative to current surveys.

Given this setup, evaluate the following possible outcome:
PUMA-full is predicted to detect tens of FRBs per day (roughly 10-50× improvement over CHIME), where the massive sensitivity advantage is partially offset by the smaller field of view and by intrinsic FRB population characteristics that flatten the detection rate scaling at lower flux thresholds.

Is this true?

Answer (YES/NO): NO